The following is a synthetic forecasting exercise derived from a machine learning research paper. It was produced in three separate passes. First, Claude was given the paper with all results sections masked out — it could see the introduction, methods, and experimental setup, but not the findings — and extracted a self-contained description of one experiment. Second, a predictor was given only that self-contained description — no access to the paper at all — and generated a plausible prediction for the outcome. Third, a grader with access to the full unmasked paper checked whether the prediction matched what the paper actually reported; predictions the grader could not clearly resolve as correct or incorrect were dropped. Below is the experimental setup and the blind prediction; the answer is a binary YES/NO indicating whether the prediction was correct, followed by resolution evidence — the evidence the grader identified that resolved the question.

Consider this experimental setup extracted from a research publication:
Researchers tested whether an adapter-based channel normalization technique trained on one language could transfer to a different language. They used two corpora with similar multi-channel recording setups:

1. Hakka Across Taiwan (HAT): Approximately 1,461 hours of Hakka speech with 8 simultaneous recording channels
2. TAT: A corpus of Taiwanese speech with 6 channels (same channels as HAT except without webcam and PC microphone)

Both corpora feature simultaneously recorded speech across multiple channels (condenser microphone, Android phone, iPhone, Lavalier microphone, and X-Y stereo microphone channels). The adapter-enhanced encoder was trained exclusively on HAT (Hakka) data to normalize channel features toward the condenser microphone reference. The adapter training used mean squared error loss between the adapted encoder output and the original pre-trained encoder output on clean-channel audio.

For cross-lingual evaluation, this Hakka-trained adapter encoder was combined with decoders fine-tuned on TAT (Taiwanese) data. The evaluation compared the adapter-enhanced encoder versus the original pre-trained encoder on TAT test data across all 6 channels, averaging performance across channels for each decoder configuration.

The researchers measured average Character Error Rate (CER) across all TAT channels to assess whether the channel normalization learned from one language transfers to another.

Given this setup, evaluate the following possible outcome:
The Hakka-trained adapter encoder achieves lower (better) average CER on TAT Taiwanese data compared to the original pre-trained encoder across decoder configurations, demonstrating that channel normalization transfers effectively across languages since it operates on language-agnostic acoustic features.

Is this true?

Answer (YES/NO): YES